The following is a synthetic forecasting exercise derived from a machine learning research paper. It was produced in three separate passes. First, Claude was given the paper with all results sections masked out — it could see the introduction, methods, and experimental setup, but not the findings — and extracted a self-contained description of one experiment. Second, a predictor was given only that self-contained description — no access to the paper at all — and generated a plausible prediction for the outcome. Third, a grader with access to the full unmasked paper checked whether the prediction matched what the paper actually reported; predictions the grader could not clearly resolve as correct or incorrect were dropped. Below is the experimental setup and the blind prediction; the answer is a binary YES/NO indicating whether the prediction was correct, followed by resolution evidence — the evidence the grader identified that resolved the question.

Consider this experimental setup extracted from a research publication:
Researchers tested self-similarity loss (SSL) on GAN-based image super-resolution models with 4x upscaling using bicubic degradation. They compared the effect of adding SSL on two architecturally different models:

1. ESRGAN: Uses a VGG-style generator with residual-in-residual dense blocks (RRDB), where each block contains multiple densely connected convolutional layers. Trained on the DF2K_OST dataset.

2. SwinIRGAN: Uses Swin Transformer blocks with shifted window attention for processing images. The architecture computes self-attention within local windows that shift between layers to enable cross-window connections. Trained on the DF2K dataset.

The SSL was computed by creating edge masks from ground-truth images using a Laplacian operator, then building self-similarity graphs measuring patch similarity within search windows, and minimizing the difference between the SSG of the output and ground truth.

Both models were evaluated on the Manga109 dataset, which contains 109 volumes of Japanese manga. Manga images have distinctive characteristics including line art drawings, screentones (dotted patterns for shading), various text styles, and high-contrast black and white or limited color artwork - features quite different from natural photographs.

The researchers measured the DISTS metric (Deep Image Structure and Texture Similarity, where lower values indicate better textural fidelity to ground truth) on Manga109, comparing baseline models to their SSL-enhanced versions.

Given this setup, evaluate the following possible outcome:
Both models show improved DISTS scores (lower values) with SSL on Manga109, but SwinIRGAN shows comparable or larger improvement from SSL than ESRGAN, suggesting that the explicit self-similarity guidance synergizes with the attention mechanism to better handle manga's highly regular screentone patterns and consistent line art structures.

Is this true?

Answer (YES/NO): NO